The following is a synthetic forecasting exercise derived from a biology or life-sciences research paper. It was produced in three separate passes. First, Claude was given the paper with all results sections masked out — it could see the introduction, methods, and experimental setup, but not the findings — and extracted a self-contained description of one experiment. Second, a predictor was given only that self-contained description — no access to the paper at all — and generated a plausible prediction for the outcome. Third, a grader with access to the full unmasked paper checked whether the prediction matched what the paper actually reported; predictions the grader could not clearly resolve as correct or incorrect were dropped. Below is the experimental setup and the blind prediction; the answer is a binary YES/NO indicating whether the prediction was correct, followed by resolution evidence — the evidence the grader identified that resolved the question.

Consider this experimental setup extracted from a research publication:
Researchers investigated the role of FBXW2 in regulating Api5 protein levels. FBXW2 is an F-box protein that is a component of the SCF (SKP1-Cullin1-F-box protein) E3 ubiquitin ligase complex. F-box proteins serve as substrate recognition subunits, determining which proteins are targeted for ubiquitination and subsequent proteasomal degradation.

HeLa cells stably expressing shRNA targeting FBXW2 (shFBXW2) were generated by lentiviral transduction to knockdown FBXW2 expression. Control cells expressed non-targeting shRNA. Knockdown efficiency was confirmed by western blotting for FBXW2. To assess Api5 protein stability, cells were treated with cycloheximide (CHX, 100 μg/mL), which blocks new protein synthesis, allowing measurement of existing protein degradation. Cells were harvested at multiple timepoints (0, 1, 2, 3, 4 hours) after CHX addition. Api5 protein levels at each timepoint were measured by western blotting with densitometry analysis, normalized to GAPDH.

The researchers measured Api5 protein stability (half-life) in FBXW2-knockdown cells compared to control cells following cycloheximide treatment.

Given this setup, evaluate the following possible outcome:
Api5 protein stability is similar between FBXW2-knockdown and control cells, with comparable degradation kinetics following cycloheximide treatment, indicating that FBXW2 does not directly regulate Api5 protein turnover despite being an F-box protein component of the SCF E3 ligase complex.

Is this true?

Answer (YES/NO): NO